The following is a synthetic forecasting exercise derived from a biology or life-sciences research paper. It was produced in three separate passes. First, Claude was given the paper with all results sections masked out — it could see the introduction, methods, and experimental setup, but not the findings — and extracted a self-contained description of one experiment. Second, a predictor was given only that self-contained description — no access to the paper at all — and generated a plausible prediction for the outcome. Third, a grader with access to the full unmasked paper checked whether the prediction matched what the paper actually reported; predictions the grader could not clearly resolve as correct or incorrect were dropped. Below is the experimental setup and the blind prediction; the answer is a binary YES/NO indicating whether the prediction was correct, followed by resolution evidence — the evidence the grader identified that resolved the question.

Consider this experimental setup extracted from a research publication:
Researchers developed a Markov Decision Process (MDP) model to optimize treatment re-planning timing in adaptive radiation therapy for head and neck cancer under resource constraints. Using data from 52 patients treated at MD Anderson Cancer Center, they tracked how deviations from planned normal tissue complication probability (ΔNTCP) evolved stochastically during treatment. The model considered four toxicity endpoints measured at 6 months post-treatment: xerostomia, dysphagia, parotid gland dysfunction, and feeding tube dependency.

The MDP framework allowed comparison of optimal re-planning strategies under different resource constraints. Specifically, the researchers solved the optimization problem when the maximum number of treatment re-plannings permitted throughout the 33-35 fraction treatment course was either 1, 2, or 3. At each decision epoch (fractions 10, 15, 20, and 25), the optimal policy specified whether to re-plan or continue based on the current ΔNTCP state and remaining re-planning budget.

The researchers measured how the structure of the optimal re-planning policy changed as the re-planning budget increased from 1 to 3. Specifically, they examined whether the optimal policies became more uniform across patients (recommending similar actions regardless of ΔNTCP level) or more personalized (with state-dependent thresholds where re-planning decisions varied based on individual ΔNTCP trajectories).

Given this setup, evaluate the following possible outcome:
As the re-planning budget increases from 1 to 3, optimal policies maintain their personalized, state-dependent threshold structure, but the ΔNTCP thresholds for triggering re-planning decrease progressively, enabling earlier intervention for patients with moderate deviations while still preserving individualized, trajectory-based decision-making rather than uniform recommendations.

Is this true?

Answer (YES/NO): NO